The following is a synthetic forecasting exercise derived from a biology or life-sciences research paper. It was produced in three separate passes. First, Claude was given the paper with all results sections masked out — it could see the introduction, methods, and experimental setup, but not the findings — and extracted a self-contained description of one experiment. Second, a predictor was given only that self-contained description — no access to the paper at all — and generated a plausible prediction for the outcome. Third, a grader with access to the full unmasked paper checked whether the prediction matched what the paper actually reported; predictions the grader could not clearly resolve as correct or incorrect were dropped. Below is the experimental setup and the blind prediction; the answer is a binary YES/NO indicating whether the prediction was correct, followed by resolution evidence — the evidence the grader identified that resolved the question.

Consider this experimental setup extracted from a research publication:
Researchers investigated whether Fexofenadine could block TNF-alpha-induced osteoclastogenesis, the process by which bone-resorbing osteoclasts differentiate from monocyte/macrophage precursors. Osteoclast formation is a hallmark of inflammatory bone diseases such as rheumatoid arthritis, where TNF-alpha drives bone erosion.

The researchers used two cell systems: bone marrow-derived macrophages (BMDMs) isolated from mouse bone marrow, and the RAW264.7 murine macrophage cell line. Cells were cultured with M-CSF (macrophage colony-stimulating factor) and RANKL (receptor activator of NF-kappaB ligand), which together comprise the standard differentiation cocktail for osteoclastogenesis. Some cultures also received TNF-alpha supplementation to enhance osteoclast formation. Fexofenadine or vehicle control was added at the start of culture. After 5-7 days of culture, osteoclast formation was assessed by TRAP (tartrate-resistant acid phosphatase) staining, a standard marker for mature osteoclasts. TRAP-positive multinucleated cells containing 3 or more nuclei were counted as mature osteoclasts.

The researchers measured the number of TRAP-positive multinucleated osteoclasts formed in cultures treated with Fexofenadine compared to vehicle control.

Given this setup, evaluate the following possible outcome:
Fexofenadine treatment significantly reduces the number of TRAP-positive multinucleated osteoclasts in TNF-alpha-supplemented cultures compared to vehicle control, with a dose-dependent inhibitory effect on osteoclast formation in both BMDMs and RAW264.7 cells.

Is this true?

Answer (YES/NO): NO